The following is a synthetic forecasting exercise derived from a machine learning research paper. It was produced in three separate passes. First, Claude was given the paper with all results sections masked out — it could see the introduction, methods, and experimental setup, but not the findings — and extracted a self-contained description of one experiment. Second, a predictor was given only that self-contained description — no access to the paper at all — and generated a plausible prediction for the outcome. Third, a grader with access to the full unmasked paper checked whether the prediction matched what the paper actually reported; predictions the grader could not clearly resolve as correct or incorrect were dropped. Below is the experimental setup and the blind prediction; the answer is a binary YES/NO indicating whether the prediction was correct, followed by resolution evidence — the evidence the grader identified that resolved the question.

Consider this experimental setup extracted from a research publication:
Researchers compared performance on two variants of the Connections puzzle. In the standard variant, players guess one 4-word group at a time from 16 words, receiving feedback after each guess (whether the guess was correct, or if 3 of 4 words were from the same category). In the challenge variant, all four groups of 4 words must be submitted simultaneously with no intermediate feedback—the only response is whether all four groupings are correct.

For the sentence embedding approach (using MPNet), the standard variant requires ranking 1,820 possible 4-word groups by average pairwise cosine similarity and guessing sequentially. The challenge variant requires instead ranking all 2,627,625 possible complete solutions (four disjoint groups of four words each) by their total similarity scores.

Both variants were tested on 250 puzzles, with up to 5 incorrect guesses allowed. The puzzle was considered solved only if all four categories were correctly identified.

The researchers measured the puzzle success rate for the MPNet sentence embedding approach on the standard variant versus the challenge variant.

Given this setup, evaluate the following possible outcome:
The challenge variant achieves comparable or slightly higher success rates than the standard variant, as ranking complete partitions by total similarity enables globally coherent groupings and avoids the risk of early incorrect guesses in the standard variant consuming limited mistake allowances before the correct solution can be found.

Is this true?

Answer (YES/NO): YES